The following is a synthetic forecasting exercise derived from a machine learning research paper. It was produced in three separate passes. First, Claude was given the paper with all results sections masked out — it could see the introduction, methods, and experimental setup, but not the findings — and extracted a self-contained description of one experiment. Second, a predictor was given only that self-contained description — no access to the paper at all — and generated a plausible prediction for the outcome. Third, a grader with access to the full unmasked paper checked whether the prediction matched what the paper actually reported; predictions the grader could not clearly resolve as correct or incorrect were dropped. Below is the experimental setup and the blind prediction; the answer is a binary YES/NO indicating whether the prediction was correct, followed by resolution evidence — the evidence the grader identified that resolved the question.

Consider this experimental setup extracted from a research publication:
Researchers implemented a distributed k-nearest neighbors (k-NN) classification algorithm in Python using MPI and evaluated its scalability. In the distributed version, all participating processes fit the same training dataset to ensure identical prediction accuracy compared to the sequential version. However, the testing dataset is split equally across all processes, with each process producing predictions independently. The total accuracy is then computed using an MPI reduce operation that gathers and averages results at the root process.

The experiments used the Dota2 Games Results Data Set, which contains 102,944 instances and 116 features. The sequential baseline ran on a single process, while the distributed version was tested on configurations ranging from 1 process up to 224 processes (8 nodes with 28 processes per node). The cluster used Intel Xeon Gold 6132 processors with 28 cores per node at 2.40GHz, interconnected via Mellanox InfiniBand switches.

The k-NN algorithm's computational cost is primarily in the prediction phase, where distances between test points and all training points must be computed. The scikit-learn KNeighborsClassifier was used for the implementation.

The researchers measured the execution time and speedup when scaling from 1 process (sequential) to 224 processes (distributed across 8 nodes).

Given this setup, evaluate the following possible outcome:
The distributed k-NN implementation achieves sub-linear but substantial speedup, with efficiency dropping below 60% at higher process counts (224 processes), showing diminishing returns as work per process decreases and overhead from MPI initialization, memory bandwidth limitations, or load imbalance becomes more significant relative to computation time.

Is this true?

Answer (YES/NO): YES